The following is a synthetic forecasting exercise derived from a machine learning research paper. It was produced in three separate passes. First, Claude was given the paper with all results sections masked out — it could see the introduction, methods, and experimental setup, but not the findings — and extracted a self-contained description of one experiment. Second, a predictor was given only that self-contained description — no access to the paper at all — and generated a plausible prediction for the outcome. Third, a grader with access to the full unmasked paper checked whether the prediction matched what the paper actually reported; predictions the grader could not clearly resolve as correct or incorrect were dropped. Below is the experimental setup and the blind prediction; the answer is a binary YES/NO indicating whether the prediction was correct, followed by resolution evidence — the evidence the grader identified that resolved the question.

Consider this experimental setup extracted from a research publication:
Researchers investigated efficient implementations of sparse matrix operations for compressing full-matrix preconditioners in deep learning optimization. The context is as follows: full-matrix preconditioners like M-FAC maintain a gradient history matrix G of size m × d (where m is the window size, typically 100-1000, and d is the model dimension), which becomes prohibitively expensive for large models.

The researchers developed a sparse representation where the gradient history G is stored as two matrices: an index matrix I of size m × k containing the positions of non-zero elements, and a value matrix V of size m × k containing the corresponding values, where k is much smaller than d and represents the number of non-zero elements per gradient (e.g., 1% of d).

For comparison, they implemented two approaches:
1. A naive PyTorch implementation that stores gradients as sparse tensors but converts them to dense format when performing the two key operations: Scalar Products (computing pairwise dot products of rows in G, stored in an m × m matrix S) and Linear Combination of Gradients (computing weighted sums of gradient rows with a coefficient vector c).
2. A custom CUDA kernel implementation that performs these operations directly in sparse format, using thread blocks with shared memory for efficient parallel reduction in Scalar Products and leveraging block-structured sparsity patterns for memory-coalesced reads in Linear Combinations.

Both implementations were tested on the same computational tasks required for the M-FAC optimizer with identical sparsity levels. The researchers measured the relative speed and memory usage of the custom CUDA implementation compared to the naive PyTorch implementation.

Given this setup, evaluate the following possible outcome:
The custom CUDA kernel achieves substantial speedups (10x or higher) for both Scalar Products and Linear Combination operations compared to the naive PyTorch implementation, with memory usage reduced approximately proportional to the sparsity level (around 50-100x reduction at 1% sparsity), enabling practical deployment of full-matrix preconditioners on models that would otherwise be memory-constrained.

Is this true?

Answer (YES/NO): NO